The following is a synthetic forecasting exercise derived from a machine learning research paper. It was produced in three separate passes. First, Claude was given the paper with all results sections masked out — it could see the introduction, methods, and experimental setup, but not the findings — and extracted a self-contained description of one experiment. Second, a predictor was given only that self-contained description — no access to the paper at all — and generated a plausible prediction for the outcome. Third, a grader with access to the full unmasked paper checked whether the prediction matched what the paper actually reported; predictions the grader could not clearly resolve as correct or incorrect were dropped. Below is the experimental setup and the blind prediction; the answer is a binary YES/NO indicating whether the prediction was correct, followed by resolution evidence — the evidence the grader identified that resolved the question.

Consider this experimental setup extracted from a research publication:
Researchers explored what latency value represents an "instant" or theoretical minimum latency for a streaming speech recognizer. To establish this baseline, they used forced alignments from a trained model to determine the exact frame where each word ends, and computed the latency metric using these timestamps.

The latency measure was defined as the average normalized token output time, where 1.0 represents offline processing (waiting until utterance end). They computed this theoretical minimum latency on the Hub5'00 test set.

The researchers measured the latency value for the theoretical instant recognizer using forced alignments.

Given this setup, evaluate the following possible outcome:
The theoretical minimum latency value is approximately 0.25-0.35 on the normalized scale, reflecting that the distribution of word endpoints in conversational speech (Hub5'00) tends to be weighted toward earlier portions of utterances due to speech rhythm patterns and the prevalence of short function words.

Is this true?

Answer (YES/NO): NO